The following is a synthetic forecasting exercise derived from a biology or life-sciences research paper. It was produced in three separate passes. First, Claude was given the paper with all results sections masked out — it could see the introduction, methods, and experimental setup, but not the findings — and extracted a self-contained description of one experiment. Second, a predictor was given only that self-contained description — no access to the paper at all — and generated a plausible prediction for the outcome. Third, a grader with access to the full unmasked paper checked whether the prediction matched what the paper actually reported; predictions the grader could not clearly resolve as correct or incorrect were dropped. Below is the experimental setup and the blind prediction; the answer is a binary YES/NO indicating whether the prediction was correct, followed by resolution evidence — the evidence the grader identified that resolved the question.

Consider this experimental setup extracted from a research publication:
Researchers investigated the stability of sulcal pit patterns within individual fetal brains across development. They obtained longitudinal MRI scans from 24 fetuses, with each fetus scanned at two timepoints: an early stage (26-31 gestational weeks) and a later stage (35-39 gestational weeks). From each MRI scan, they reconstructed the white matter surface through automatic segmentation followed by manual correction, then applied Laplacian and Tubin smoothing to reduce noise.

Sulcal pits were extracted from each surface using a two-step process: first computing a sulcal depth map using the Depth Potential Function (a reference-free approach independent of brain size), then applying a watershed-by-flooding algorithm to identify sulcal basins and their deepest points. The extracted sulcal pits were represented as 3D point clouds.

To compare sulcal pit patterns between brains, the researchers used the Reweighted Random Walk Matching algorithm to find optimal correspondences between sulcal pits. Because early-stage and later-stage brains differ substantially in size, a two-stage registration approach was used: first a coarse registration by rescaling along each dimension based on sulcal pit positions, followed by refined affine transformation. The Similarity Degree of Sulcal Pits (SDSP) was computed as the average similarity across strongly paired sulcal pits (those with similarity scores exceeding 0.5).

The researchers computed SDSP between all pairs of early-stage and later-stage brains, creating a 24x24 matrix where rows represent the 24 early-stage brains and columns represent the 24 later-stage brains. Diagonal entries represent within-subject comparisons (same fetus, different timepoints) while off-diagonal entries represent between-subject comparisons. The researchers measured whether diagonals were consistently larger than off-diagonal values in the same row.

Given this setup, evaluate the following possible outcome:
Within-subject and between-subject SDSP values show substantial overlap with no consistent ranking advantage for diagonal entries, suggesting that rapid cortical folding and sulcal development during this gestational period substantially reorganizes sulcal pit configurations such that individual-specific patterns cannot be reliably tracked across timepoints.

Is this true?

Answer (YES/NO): NO